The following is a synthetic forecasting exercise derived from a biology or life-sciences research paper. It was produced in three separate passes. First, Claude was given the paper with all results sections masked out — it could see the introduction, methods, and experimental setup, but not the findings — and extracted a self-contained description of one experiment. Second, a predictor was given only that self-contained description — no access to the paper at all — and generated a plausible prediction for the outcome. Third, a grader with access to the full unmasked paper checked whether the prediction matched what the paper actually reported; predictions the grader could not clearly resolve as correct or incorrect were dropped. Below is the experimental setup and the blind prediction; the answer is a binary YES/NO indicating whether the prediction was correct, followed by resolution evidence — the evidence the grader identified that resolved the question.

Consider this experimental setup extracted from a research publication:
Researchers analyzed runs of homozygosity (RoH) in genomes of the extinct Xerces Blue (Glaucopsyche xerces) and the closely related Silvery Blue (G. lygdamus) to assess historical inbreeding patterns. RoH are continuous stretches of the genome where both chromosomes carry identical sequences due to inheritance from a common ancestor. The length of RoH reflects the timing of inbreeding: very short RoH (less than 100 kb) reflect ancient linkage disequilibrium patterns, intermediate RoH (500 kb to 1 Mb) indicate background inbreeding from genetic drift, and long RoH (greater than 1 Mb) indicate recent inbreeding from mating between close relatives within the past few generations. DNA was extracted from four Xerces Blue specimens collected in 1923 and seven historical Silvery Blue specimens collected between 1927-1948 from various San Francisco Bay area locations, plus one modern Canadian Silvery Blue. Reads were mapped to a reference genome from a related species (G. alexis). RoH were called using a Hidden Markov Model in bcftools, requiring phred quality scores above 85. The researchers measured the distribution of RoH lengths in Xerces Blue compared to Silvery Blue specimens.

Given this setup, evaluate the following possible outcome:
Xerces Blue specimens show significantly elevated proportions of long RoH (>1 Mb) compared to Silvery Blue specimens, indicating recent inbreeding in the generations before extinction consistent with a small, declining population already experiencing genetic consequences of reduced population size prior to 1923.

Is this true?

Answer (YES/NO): NO